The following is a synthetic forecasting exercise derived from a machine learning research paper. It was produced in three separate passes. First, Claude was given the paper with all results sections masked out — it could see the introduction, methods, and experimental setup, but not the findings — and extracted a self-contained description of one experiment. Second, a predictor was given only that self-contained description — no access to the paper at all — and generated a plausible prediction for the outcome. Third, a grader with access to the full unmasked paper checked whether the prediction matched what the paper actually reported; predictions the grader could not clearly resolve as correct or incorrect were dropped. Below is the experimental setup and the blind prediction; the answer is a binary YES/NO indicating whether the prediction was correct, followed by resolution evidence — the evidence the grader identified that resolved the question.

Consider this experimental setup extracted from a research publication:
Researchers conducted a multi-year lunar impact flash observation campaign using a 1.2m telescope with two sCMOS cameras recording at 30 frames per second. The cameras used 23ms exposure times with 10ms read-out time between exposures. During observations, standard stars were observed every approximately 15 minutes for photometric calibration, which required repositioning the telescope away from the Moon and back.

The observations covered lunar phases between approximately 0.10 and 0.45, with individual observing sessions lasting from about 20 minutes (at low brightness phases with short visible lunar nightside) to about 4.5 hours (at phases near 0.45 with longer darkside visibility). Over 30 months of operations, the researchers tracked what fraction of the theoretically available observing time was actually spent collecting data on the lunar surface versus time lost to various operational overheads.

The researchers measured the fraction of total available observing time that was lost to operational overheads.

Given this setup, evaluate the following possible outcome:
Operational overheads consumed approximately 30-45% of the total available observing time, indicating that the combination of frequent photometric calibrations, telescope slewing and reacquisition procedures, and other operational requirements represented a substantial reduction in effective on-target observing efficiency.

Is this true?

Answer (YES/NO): YES